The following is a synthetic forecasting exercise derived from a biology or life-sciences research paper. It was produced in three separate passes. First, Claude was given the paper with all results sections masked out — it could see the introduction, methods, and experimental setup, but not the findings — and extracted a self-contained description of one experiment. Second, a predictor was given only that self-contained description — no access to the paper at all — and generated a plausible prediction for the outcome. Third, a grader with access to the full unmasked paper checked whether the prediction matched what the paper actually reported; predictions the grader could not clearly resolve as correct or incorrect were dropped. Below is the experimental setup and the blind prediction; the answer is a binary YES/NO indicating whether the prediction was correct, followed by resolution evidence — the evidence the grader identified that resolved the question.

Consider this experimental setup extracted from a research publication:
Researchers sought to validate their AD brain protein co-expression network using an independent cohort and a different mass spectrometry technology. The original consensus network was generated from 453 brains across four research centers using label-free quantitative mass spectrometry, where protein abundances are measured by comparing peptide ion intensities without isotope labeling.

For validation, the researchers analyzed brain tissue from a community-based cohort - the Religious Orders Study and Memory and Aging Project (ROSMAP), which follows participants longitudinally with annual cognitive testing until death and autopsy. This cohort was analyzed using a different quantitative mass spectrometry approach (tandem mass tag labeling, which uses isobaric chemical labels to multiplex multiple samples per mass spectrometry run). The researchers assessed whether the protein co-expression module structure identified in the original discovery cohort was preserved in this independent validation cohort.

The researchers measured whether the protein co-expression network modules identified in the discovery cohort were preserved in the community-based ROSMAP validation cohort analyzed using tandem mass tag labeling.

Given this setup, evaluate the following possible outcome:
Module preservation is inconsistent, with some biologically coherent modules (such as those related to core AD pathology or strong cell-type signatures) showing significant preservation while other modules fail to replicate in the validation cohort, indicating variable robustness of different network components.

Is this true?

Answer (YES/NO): NO